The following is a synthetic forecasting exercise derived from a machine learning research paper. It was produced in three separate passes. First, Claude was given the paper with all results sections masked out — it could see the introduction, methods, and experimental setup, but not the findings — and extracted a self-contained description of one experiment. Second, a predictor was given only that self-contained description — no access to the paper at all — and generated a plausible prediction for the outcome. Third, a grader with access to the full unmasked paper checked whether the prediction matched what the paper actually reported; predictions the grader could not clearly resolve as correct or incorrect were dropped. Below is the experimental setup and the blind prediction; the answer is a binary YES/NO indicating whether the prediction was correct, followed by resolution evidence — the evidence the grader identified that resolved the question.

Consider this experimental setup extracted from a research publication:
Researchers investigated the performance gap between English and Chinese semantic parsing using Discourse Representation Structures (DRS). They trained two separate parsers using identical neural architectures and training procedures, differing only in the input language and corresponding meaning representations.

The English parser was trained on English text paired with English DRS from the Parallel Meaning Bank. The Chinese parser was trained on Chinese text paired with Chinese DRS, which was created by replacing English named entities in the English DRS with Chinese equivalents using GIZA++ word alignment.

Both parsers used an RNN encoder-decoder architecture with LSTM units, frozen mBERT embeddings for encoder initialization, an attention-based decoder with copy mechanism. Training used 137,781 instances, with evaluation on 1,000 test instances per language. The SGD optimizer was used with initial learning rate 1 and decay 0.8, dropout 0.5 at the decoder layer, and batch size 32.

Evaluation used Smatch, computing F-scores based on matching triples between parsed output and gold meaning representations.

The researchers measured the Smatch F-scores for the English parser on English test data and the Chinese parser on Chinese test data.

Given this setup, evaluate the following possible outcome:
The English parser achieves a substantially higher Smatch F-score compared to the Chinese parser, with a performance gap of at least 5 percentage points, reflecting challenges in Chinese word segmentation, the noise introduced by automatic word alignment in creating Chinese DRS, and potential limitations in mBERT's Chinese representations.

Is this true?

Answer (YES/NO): YES